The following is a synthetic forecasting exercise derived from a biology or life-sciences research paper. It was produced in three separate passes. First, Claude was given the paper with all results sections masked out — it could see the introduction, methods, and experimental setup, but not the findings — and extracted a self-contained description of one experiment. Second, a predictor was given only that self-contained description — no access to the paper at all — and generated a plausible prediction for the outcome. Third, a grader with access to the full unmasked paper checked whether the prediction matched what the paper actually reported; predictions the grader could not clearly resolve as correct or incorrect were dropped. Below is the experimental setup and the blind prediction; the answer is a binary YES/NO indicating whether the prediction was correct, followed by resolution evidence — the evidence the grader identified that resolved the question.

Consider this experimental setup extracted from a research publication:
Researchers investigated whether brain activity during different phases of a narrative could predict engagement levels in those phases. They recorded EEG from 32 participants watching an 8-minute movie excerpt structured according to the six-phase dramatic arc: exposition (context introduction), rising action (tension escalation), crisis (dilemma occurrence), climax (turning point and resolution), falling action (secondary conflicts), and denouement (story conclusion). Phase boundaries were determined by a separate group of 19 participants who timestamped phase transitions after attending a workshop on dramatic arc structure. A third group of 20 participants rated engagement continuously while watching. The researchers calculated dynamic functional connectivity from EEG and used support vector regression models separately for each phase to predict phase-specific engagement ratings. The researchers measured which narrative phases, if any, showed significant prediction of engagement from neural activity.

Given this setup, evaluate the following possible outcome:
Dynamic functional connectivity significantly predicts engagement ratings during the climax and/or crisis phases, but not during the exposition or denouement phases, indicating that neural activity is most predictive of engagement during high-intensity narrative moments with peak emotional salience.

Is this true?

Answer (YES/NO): NO